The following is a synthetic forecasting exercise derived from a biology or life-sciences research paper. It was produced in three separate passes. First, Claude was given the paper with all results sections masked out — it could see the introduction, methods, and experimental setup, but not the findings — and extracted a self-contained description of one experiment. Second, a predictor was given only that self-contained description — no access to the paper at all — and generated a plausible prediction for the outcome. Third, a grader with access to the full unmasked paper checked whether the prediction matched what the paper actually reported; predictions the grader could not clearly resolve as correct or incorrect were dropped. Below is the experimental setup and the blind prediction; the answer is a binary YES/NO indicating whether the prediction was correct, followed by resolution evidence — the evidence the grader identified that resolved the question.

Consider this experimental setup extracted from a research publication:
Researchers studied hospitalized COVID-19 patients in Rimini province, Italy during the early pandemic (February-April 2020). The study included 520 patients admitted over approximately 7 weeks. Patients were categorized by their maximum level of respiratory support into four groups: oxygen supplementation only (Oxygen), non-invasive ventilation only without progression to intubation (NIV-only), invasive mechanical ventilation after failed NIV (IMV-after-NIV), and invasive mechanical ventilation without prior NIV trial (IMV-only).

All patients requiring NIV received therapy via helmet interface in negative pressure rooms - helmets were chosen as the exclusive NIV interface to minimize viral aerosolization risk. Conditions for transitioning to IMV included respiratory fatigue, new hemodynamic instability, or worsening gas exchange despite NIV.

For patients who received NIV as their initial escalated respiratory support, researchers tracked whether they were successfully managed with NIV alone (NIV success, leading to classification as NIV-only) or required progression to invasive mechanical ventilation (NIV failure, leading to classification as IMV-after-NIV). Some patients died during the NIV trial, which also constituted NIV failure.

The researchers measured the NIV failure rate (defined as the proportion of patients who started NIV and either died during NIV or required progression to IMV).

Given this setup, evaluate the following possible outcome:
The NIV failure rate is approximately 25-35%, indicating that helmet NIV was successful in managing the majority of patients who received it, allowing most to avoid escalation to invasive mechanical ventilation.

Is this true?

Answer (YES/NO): NO